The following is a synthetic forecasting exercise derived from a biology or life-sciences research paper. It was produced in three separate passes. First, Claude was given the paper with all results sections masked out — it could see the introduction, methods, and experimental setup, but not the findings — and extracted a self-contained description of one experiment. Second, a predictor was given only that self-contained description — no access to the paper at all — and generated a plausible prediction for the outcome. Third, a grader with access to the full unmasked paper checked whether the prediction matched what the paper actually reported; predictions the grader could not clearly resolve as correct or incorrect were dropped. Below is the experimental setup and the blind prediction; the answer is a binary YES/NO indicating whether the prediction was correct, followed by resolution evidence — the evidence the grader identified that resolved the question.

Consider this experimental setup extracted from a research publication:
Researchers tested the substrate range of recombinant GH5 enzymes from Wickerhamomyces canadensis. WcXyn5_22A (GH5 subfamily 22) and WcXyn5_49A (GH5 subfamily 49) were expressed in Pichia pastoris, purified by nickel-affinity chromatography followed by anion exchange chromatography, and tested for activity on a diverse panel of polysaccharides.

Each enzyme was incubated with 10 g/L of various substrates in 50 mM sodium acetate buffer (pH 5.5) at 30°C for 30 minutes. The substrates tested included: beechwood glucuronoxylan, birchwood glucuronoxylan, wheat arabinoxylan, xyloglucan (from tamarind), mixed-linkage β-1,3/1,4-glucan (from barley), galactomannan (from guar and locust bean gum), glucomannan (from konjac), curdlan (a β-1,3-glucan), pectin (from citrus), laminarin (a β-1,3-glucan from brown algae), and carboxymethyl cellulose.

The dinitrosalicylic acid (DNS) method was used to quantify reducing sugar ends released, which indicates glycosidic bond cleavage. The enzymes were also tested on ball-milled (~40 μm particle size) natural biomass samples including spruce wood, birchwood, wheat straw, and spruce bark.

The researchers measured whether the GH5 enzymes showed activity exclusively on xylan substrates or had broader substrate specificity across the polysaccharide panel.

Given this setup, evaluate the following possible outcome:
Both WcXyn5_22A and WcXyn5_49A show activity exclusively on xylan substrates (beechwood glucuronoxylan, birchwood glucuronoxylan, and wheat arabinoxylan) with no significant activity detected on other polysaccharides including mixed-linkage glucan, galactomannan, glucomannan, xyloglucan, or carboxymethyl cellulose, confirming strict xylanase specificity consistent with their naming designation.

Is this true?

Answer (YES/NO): YES